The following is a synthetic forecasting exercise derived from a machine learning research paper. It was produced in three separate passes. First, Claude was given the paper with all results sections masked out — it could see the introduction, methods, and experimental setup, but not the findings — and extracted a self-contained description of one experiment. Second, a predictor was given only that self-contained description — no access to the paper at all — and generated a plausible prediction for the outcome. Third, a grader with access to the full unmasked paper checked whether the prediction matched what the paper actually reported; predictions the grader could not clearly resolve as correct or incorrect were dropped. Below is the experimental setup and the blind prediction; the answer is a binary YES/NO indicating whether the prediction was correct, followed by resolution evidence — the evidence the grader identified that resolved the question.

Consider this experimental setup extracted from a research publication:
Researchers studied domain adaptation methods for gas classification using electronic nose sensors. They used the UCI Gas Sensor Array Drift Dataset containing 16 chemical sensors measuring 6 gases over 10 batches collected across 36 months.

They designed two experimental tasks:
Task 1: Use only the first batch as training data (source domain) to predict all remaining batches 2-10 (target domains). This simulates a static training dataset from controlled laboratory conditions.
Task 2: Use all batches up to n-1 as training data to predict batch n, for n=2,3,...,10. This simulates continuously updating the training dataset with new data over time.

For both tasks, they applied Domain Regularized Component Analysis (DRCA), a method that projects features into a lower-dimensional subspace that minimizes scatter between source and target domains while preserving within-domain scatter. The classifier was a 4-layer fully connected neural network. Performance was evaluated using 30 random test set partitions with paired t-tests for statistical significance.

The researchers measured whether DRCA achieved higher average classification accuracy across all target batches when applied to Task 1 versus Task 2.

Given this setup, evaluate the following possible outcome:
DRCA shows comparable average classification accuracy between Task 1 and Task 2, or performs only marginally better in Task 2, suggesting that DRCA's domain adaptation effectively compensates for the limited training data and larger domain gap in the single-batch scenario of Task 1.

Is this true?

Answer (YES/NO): NO